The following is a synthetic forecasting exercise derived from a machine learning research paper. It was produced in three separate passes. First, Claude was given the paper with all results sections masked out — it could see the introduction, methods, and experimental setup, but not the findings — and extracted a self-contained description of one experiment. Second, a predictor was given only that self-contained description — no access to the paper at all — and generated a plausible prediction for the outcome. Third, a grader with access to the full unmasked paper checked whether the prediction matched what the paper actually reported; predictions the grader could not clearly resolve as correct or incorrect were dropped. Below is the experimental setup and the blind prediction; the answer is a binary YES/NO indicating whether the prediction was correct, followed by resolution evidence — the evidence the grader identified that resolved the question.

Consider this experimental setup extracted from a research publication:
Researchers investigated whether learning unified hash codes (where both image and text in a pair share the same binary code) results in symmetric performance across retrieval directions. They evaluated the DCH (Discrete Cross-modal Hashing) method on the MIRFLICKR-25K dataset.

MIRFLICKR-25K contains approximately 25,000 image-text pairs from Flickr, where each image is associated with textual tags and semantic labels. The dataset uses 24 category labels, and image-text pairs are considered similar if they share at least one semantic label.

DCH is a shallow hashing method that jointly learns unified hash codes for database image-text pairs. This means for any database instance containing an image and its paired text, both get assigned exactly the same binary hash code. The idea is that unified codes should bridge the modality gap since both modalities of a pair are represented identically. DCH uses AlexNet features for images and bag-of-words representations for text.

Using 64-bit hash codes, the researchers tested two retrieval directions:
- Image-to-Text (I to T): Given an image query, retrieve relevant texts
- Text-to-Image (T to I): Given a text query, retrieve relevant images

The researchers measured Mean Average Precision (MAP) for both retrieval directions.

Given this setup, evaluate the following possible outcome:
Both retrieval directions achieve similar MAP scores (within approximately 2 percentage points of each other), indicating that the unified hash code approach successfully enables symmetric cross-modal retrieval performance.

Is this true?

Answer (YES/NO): YES